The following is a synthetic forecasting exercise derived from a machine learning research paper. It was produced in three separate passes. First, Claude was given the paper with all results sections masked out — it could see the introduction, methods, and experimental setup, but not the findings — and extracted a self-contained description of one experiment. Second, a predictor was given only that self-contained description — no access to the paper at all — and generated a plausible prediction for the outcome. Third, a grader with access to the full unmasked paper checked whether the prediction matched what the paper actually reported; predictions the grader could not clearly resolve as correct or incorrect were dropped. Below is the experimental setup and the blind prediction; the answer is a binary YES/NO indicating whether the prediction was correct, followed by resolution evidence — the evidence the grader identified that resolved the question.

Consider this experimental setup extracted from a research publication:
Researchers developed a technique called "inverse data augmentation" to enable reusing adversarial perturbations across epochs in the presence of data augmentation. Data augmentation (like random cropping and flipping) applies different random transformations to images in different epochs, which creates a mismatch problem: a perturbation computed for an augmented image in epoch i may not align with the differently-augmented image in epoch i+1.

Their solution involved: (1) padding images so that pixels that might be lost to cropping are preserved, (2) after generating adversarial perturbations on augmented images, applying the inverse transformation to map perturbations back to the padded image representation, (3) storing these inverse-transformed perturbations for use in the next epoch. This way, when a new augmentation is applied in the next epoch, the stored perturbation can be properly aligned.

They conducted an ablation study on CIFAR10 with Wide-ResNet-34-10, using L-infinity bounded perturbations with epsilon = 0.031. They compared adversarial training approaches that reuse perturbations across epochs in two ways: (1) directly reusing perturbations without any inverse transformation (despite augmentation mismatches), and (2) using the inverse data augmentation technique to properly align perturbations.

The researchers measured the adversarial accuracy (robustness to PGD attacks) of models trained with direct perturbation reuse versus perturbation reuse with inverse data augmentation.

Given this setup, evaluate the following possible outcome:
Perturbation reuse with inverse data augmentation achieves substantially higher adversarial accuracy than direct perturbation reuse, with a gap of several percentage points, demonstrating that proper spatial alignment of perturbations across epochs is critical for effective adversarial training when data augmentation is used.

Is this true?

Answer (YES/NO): YES